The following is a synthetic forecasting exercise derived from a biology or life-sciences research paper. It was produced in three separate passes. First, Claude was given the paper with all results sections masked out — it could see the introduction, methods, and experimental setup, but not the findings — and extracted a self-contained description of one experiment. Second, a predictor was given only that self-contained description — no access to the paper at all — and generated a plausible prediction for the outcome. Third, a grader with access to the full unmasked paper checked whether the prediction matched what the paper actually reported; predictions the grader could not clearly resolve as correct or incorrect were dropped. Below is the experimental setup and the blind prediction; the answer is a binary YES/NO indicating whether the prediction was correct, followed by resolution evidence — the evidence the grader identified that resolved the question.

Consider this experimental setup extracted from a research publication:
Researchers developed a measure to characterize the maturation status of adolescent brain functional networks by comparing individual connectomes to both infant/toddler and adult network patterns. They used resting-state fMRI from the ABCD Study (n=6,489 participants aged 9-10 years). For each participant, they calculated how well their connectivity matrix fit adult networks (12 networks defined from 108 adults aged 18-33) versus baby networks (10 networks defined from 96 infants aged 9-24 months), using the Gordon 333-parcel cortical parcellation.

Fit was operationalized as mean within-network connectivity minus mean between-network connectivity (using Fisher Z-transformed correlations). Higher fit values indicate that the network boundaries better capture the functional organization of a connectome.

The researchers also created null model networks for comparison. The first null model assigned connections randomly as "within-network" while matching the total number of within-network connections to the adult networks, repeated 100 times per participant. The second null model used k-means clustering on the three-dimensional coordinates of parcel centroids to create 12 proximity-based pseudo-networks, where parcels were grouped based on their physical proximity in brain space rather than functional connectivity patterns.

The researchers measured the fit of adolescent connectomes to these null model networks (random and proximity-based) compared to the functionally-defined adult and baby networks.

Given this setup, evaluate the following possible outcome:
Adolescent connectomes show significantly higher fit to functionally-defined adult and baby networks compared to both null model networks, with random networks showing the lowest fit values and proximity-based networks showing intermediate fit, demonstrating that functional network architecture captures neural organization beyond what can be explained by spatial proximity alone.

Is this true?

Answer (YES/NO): YES